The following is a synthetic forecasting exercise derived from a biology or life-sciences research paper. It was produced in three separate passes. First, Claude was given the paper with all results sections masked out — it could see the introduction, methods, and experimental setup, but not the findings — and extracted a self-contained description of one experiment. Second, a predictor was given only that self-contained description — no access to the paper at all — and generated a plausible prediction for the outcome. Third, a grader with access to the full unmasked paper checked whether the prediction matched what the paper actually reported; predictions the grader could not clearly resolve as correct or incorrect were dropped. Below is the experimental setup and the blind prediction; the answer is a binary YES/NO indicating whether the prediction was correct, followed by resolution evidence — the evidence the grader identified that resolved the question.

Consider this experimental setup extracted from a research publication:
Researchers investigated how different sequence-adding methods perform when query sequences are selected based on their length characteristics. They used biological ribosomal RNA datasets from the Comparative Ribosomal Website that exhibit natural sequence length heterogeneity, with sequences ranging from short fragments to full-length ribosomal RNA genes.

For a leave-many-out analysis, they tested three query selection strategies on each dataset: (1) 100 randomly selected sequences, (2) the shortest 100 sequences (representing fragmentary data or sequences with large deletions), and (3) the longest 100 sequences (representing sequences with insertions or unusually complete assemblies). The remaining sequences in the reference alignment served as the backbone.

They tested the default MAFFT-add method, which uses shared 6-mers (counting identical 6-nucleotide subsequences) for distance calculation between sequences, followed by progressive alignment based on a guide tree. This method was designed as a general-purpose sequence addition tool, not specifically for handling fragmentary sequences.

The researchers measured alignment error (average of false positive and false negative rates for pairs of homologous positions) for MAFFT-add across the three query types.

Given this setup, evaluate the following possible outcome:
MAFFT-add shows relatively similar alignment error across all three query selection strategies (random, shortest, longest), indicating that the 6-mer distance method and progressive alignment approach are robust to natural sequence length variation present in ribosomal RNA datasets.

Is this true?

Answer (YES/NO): NO